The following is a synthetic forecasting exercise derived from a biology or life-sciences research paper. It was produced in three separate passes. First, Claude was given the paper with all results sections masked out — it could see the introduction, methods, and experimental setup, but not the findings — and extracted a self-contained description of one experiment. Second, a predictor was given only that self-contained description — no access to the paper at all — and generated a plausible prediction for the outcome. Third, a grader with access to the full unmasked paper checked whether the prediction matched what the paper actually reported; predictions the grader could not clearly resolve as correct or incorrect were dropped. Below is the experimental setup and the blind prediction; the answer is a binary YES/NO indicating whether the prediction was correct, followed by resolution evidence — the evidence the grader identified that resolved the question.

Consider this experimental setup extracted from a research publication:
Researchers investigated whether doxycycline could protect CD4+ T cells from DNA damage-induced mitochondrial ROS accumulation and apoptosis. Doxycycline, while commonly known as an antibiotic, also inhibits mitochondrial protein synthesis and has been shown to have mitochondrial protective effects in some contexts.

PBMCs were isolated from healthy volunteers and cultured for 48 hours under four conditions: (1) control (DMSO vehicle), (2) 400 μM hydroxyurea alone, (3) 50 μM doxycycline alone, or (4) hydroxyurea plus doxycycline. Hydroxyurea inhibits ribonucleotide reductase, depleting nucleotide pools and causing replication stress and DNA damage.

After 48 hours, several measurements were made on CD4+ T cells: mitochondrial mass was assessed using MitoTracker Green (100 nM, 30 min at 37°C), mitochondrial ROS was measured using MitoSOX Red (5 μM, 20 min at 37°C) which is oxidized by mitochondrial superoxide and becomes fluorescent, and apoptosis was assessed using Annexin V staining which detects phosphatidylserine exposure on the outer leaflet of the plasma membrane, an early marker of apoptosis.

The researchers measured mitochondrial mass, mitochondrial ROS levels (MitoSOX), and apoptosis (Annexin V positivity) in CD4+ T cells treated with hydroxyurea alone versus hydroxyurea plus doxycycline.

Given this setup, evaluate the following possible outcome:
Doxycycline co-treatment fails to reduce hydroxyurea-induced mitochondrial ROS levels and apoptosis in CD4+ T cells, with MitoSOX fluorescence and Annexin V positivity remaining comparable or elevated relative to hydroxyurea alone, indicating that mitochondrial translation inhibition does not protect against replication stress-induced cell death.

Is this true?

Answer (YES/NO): YES